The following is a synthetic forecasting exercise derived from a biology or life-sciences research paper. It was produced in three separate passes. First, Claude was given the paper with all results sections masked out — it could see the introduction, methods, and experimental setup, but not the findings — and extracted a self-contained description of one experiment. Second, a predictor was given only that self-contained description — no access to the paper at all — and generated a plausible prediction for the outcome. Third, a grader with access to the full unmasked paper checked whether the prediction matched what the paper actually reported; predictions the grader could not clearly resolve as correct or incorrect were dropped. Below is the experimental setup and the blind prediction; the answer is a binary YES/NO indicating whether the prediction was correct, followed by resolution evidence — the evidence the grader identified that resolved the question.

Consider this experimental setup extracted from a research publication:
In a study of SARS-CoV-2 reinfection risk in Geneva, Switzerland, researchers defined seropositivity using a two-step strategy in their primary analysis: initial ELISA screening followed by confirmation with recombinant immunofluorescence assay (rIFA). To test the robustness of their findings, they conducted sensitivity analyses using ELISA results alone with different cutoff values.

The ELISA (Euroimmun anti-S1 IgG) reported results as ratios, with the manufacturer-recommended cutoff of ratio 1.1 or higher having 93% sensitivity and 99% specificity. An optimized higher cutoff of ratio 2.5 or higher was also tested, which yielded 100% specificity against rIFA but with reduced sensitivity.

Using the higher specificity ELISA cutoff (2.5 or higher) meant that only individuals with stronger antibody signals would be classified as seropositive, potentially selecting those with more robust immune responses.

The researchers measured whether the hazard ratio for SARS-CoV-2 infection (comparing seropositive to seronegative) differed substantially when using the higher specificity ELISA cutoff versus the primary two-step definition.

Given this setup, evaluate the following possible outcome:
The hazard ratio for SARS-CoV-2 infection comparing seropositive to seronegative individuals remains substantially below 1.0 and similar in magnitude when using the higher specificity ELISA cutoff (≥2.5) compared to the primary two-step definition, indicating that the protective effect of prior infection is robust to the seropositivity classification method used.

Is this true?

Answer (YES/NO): YES